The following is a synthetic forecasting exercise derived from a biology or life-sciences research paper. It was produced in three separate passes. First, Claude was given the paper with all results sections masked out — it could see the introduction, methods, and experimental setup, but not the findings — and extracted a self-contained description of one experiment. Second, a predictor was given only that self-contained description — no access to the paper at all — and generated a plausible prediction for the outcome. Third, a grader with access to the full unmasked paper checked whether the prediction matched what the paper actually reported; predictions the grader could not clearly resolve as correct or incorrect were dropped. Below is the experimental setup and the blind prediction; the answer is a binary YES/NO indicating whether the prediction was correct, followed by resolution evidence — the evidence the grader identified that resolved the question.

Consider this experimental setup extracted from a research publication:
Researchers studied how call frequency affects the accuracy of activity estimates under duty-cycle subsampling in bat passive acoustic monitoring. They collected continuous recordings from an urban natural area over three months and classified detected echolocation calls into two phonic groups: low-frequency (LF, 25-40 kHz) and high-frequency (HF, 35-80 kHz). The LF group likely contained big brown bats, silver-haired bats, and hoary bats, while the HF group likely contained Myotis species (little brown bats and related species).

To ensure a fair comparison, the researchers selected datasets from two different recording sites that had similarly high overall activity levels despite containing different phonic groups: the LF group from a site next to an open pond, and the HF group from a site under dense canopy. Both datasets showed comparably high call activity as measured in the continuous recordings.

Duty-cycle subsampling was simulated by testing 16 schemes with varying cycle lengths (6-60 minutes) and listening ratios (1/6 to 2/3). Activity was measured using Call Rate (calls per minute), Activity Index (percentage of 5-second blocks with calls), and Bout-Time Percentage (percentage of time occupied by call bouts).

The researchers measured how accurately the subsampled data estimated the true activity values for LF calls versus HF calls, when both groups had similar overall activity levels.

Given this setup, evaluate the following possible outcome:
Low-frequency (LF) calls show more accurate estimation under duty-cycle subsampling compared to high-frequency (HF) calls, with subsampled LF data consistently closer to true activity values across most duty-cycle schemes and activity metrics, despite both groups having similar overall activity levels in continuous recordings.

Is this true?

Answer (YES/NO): YES